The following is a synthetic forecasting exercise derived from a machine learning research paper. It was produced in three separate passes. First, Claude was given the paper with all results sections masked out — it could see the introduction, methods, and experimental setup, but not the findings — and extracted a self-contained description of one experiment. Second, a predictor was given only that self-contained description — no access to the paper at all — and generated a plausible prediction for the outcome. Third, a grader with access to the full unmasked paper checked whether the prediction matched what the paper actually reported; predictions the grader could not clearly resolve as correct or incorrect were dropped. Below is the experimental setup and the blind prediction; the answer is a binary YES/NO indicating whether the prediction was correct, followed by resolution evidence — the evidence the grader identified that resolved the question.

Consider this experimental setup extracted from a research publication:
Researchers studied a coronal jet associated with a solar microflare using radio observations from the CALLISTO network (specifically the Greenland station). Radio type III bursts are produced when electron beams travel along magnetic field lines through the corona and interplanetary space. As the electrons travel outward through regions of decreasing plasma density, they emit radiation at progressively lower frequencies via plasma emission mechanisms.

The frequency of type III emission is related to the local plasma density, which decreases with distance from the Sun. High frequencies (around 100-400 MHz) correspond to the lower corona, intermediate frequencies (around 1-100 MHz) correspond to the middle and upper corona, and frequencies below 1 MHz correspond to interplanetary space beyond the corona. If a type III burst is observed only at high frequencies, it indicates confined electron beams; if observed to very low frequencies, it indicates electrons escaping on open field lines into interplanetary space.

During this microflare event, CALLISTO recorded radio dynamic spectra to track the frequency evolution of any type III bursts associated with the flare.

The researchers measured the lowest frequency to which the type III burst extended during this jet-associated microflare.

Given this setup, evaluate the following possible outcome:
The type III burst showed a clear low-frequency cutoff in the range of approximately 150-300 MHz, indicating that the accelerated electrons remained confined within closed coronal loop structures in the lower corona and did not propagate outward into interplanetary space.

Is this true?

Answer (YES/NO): NO